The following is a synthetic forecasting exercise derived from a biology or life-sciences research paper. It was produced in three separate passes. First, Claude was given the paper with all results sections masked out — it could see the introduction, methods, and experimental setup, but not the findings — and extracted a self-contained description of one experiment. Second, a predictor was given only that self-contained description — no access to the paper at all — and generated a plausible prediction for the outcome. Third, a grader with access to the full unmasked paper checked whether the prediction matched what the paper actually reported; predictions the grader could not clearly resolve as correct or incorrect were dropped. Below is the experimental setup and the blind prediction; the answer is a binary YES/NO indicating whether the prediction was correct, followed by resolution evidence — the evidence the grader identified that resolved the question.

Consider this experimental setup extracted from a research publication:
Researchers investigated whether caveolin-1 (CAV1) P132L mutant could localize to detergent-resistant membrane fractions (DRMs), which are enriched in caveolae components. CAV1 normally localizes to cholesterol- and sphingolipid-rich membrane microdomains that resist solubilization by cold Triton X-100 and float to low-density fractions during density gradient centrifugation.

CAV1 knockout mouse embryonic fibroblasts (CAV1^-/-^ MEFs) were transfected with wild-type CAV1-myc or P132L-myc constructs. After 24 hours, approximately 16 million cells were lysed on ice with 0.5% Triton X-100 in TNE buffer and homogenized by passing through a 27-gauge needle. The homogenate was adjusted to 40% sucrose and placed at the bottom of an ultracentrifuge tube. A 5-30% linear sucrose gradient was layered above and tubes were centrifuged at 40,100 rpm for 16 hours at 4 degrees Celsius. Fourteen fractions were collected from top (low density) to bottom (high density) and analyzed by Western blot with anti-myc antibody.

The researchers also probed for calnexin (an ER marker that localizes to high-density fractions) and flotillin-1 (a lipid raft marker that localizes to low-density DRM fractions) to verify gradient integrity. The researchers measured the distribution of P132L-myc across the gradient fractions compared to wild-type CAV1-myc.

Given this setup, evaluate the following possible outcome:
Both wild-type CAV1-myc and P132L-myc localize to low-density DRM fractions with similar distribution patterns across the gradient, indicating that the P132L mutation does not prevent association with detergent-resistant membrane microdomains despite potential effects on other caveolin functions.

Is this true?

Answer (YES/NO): NO